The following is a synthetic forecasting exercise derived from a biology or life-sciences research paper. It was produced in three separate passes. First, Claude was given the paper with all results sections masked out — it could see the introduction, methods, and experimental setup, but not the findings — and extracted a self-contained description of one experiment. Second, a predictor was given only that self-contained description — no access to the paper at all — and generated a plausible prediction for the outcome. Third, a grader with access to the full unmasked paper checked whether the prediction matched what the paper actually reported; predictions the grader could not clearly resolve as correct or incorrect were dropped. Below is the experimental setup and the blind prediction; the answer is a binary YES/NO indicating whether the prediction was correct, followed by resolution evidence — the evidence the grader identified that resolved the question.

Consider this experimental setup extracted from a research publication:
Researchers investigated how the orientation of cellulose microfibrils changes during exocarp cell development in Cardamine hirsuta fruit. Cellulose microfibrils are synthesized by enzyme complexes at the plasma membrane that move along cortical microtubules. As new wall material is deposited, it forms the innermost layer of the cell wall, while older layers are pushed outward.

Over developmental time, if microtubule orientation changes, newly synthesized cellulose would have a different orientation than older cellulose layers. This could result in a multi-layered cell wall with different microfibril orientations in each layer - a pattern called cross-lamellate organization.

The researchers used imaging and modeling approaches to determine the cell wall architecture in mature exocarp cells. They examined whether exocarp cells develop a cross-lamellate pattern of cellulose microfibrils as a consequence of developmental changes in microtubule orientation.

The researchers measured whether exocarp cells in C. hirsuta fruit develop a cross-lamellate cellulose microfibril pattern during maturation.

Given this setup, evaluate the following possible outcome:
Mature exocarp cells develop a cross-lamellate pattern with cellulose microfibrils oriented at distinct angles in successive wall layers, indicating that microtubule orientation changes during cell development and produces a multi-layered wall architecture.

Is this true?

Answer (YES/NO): YES